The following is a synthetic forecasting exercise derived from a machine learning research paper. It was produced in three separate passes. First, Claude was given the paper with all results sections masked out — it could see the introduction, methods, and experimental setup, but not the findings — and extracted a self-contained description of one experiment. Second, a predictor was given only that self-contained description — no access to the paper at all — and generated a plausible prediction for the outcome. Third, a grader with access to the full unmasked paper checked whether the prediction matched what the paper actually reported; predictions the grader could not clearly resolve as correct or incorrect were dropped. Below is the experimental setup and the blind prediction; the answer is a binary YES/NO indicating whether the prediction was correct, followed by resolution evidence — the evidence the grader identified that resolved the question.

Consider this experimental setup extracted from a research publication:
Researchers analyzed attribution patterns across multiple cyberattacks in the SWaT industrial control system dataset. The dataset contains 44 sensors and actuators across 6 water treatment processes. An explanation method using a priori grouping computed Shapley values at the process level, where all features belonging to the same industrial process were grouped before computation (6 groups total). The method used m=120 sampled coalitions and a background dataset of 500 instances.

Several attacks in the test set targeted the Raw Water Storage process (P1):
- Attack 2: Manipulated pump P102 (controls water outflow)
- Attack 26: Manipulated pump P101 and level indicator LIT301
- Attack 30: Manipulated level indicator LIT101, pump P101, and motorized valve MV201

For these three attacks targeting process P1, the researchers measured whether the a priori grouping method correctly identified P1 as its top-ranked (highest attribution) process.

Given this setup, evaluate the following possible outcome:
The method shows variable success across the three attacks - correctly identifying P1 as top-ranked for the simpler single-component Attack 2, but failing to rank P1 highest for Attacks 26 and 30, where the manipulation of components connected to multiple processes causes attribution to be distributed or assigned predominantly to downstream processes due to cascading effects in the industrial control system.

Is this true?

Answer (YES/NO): NO